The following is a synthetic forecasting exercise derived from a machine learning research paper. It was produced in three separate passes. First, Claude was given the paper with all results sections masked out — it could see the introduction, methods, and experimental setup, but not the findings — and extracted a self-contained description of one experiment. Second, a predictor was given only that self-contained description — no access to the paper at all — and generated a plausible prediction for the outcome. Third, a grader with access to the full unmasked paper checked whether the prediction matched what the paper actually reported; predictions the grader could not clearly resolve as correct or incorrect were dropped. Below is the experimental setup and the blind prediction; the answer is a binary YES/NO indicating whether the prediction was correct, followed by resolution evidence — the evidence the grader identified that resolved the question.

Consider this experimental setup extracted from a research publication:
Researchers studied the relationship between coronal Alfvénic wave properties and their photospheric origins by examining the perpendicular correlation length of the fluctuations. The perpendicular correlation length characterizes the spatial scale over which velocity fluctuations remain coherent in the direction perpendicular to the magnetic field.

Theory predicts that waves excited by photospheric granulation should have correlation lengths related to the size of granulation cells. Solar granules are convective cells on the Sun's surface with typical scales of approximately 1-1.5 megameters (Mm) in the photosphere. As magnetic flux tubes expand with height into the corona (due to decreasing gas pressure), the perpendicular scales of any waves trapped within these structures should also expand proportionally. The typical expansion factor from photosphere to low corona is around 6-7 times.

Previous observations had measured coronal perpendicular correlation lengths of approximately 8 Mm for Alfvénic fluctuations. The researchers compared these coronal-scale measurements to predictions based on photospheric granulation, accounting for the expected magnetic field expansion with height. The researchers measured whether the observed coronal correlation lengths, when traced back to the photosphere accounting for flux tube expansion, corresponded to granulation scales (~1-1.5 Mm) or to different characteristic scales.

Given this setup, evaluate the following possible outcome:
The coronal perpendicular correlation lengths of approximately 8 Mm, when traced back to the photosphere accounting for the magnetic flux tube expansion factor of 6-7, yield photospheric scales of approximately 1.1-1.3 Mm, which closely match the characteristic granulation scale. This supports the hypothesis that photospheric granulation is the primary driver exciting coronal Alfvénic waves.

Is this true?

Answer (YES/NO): YES